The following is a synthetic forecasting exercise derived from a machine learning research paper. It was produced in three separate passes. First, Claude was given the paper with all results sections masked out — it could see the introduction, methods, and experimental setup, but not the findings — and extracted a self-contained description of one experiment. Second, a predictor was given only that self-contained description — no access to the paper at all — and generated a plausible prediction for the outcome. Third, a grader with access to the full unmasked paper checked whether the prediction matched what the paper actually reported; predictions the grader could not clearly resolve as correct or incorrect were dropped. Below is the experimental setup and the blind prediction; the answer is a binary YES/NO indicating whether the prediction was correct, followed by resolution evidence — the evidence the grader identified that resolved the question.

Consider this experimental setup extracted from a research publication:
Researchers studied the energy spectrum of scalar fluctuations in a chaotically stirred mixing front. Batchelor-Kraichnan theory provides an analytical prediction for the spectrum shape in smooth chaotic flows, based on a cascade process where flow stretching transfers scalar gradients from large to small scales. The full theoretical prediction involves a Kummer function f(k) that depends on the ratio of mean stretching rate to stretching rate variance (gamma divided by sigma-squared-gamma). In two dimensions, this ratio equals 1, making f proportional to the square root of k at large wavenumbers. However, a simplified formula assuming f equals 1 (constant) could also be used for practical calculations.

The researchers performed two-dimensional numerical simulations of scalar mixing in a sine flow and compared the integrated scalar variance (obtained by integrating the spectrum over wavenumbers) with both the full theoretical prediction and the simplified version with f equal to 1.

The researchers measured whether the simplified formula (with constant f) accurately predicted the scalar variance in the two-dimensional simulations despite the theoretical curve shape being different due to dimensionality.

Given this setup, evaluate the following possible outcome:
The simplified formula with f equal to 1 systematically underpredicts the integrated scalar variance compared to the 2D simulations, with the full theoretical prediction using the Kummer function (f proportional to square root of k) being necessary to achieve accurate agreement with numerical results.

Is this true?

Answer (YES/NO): NO